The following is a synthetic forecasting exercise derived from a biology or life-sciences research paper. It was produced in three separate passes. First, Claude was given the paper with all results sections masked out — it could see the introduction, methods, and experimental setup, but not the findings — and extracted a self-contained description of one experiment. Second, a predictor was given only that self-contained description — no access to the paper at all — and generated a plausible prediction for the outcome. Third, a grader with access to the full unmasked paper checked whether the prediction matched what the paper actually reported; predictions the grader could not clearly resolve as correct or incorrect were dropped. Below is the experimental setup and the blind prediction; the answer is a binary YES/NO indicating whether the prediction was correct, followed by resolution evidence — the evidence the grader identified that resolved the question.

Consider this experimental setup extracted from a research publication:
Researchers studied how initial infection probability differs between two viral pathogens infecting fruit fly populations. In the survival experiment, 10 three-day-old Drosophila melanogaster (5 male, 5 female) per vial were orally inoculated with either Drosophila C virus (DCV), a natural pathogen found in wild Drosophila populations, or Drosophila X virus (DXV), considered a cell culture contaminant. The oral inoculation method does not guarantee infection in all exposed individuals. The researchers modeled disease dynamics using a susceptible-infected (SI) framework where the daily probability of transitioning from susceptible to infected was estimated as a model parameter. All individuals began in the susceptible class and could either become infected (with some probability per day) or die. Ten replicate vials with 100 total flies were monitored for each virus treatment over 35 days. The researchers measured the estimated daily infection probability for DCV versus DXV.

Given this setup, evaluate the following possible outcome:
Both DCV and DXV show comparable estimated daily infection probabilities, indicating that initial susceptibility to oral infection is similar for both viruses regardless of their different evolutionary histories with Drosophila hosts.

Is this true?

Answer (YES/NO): YES